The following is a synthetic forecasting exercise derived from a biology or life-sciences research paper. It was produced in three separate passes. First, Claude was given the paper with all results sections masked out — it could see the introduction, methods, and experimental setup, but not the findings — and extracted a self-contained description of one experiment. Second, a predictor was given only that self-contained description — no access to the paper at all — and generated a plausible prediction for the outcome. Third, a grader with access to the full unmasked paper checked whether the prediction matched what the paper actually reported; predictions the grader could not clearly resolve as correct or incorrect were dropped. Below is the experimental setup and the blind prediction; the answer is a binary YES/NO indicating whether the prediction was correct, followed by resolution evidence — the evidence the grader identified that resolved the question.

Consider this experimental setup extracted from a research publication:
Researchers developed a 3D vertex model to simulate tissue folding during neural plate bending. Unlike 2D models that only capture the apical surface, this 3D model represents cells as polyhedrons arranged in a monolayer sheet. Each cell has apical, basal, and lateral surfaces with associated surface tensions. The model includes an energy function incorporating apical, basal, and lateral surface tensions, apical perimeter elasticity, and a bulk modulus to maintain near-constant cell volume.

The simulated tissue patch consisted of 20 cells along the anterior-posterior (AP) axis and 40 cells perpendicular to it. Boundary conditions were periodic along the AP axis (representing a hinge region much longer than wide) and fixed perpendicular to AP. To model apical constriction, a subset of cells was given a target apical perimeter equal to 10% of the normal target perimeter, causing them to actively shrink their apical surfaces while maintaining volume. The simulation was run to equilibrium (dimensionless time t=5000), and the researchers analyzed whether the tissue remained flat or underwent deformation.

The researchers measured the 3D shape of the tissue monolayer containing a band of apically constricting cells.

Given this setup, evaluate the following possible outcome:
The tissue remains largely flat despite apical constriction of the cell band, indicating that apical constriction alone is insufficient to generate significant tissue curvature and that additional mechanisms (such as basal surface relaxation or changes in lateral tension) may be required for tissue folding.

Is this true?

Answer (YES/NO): NO